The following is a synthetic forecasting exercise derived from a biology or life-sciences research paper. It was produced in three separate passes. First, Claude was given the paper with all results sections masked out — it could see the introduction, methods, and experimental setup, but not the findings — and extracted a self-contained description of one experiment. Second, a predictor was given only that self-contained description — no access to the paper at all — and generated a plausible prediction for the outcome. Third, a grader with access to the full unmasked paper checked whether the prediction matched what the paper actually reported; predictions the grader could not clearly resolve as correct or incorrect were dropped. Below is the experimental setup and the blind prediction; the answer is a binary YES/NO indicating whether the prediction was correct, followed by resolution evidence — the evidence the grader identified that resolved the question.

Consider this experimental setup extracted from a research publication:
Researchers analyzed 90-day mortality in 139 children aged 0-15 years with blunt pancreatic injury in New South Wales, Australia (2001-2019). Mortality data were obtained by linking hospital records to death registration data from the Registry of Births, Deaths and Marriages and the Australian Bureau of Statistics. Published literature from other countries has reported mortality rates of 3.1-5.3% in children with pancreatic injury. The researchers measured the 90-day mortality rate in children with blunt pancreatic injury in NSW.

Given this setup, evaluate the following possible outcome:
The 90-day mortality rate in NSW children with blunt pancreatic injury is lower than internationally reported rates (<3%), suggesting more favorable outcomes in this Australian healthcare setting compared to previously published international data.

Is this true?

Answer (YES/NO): YES